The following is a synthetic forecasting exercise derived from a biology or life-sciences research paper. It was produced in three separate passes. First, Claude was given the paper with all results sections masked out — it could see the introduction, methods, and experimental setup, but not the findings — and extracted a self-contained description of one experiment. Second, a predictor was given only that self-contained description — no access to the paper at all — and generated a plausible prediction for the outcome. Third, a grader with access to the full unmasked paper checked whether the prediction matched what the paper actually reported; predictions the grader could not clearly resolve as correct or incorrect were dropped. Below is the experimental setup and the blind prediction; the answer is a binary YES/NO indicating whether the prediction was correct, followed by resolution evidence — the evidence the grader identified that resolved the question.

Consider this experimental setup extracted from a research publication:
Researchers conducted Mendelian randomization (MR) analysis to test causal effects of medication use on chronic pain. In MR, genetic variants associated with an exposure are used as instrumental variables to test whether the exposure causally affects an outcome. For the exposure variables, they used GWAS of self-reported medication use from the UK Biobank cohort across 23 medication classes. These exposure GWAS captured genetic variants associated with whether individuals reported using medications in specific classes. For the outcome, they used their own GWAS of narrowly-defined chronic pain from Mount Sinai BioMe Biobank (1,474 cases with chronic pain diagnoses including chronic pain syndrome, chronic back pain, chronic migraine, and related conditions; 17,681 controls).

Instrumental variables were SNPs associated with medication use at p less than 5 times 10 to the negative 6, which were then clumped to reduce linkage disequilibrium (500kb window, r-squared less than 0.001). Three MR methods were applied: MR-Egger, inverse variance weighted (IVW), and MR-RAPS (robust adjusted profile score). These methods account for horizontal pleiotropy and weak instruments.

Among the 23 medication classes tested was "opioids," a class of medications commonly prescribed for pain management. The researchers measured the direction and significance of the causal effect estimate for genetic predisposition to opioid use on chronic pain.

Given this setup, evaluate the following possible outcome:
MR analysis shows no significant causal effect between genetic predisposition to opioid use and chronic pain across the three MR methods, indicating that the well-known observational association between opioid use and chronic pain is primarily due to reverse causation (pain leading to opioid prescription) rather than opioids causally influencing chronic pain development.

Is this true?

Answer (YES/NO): NO